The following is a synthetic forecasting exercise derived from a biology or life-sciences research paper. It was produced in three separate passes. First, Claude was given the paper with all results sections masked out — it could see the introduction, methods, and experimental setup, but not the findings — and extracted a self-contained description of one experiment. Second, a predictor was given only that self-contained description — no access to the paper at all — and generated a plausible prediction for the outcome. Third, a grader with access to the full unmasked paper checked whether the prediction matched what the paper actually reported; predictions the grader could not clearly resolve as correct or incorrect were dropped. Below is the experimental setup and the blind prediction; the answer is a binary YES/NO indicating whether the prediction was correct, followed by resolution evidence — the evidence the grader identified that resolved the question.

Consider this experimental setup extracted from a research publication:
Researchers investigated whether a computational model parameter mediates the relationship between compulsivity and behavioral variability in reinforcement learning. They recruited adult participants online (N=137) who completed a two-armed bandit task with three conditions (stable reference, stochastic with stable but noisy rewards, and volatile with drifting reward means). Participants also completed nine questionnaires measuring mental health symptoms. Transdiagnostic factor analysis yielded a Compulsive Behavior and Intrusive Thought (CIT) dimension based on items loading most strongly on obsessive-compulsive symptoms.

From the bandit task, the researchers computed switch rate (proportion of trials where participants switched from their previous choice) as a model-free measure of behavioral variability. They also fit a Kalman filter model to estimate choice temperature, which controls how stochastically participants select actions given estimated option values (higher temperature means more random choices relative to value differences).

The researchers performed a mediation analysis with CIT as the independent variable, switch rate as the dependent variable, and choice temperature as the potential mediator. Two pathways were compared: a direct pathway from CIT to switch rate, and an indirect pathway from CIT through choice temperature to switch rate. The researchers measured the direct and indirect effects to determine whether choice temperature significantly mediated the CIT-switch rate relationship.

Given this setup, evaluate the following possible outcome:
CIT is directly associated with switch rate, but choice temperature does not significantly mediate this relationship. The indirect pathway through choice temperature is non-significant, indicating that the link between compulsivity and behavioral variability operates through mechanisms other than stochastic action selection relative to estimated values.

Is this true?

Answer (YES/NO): NO